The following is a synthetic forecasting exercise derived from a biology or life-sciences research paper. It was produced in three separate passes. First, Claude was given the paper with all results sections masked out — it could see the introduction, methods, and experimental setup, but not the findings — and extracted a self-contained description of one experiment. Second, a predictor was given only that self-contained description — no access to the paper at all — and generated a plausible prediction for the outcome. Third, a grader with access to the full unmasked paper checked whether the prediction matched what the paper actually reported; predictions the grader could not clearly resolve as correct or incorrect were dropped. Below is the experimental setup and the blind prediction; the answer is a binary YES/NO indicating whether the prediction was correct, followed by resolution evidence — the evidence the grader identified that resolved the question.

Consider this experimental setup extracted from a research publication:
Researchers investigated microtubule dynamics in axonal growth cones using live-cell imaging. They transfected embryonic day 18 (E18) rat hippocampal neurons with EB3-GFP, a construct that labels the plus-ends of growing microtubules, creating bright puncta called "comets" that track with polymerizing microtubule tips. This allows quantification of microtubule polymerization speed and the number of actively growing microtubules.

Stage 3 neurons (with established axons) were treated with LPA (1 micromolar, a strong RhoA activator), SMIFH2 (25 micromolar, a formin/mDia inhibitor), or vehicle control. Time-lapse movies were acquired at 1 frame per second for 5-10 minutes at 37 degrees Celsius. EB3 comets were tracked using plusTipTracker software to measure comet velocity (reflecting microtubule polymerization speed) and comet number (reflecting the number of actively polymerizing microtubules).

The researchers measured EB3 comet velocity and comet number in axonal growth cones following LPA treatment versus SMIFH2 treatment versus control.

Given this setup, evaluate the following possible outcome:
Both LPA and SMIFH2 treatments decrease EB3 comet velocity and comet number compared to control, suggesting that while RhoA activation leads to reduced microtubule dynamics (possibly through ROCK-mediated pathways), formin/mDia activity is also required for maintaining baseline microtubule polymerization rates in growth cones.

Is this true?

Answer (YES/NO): NO